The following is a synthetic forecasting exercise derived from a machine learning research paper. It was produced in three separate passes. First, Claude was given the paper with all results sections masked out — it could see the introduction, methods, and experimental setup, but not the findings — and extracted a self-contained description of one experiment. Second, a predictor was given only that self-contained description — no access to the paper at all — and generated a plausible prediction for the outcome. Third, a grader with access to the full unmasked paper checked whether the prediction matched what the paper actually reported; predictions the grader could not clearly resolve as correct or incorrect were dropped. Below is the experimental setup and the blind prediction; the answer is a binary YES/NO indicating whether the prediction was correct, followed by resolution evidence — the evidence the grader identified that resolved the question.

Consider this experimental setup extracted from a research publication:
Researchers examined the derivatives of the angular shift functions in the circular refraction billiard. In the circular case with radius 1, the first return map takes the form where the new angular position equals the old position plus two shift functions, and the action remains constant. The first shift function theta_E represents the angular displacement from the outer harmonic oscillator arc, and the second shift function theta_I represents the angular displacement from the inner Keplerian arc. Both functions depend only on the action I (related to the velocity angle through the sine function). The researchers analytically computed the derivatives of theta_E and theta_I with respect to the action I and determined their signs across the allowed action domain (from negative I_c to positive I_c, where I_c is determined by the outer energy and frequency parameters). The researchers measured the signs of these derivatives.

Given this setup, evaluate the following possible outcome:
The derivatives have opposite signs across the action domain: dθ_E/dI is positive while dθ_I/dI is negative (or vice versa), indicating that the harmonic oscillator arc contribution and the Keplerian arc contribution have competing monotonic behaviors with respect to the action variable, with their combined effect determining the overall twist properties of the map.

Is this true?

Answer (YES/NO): YES